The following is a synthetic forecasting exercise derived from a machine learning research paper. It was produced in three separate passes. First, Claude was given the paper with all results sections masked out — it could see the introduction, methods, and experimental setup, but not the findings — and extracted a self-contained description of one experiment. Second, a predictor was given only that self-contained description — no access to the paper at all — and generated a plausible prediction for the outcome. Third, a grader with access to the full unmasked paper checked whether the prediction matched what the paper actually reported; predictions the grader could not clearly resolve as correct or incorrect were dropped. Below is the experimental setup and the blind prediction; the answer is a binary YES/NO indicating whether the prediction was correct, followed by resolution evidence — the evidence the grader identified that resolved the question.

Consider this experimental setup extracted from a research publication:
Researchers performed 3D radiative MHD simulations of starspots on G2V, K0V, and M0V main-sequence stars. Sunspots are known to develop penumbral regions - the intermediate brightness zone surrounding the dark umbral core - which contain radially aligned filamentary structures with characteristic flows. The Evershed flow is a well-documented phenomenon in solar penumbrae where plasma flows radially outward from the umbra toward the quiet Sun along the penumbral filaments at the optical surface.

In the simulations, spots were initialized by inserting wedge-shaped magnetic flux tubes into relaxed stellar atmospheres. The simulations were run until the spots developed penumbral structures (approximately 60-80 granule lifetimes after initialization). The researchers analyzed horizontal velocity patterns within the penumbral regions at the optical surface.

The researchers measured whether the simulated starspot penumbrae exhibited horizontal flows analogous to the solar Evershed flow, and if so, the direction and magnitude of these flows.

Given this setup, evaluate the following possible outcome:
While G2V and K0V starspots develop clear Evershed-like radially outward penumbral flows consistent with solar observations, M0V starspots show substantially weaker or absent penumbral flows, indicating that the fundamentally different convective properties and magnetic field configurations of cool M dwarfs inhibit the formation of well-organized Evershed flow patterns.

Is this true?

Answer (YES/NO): NO